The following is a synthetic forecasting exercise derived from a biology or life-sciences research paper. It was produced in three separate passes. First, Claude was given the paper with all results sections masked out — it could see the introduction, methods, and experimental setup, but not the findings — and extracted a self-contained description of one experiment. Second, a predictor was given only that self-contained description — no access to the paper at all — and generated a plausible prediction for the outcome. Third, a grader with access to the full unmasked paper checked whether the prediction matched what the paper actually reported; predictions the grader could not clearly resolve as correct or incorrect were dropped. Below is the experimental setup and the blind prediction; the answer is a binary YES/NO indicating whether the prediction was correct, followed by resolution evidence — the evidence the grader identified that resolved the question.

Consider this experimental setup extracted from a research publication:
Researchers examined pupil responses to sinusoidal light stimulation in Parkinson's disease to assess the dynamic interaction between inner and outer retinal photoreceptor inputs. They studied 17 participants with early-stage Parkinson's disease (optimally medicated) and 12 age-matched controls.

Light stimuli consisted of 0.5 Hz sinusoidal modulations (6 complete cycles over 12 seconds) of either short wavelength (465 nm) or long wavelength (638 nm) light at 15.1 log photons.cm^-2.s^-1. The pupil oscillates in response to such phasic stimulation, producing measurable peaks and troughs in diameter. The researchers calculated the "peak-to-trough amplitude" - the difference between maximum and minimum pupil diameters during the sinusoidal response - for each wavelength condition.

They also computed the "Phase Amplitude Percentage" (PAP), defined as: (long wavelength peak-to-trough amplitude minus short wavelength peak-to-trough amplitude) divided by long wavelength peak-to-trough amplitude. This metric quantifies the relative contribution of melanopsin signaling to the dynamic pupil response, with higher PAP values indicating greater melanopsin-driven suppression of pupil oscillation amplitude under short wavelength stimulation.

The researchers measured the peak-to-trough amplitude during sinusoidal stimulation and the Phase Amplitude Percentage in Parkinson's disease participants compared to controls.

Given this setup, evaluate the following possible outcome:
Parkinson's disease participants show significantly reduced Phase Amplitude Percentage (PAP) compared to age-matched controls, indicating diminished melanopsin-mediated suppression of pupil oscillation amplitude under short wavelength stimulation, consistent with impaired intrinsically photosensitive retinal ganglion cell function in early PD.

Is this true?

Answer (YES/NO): NO